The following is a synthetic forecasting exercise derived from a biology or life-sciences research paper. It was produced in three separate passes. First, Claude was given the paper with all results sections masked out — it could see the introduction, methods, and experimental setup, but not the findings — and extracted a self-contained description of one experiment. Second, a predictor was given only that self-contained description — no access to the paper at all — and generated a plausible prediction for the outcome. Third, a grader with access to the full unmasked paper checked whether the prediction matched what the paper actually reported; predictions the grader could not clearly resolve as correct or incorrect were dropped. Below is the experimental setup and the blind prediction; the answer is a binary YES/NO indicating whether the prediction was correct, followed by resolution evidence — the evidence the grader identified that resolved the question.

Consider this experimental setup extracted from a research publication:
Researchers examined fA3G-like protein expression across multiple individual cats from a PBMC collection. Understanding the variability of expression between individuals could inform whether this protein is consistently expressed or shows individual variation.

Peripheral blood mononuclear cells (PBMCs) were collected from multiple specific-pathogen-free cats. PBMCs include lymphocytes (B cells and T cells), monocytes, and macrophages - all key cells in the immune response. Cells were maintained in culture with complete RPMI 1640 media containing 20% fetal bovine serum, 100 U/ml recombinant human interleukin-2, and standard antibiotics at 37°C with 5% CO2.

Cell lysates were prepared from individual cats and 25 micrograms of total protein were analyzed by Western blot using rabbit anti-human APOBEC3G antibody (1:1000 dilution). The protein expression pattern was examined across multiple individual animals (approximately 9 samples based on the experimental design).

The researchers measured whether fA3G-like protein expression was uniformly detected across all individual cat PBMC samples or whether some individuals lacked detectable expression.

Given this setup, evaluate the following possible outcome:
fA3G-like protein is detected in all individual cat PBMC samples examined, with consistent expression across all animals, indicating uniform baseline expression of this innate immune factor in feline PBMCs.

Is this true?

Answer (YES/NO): NO